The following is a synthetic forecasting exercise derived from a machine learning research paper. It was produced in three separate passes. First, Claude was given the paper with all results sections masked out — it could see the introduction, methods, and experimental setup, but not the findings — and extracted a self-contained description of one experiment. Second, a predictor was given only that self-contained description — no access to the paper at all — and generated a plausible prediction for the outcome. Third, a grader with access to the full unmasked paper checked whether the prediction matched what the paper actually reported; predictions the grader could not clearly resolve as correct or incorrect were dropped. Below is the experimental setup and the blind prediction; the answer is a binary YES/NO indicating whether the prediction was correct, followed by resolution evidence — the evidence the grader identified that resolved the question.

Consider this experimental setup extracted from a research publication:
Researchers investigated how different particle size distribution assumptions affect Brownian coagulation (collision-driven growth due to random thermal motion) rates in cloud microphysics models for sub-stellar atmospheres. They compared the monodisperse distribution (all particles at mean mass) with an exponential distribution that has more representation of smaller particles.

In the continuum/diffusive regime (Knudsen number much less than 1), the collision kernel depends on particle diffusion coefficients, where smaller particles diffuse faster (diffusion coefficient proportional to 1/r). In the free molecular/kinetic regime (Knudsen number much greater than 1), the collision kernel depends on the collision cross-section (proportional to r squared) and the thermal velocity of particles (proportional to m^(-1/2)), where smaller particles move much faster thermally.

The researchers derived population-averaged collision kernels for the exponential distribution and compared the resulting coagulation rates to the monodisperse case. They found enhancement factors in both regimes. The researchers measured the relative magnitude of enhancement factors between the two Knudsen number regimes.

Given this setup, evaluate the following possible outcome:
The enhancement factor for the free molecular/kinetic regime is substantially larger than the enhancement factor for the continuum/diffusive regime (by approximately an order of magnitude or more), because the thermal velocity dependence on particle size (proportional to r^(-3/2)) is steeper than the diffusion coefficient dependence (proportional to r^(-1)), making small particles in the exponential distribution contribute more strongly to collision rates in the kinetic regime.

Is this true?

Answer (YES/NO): NO